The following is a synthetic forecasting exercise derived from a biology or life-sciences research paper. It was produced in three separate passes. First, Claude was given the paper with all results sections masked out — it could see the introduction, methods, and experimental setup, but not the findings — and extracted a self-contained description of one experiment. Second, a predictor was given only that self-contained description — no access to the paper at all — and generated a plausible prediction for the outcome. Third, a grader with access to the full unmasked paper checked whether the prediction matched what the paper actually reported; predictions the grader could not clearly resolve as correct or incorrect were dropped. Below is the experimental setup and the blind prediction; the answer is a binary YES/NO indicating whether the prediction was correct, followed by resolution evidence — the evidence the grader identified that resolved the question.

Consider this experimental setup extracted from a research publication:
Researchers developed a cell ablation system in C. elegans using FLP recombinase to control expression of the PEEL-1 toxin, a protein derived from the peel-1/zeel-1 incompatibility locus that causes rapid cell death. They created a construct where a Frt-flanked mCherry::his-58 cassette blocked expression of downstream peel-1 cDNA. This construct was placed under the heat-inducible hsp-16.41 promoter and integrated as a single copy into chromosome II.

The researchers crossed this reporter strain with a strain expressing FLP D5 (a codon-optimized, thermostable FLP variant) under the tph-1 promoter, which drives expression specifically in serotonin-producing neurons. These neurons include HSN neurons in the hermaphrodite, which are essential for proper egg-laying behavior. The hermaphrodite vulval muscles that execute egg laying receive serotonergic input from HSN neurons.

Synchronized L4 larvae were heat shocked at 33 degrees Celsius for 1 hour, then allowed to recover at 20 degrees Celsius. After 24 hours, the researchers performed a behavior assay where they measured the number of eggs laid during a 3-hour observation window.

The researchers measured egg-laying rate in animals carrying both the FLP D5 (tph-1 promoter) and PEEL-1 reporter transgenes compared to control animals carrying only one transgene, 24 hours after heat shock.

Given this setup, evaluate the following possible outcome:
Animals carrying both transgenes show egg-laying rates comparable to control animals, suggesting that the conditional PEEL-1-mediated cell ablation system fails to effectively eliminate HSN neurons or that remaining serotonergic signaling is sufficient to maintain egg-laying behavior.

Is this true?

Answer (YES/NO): NO